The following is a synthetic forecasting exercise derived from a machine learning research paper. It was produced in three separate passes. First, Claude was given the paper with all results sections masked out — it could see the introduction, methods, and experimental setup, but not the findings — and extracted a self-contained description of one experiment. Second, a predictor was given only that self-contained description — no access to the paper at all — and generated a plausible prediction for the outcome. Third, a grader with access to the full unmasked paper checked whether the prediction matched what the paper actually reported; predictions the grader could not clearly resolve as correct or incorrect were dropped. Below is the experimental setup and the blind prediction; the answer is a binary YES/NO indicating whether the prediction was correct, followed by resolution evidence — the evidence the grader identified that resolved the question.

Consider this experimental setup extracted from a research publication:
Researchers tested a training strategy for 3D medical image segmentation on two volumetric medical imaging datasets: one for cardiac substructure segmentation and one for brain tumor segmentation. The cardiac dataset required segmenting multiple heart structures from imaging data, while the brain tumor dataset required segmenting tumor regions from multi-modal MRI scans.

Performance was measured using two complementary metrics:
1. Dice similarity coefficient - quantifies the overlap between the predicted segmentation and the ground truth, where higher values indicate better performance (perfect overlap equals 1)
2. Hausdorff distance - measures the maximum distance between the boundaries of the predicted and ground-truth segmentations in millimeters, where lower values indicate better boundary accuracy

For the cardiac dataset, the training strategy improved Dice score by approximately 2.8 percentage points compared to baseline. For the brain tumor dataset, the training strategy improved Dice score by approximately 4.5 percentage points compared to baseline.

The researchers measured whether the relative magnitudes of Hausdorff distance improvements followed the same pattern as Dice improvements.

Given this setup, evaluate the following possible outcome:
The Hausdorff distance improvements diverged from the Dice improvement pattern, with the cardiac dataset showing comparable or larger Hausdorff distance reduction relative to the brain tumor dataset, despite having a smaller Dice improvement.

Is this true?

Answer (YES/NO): YES